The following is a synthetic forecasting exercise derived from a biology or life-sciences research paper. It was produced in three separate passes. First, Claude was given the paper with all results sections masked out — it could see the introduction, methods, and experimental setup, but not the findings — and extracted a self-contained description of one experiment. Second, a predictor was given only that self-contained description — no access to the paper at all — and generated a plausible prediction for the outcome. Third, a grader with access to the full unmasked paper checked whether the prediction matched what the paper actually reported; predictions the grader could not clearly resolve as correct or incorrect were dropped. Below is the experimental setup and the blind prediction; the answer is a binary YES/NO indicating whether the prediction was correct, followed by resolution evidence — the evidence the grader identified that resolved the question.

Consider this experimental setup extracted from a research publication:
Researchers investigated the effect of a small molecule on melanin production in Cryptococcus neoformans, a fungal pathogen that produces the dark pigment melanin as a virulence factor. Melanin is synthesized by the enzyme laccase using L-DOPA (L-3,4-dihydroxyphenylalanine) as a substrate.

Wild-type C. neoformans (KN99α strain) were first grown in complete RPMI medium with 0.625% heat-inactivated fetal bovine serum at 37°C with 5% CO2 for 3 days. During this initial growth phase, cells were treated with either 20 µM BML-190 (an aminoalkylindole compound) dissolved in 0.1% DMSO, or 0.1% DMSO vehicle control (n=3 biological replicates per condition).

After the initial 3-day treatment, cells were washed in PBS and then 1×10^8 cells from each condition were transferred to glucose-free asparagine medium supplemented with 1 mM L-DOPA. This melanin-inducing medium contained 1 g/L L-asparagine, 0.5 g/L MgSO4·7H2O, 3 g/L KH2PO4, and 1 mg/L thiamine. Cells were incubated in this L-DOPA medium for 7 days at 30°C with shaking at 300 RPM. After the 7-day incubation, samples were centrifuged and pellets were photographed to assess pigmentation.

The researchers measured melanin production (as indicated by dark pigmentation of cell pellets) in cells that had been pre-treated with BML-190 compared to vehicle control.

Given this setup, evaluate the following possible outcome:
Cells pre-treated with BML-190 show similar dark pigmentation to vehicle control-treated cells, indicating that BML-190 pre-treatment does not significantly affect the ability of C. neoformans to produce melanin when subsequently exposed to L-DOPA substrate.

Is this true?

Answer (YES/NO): NO